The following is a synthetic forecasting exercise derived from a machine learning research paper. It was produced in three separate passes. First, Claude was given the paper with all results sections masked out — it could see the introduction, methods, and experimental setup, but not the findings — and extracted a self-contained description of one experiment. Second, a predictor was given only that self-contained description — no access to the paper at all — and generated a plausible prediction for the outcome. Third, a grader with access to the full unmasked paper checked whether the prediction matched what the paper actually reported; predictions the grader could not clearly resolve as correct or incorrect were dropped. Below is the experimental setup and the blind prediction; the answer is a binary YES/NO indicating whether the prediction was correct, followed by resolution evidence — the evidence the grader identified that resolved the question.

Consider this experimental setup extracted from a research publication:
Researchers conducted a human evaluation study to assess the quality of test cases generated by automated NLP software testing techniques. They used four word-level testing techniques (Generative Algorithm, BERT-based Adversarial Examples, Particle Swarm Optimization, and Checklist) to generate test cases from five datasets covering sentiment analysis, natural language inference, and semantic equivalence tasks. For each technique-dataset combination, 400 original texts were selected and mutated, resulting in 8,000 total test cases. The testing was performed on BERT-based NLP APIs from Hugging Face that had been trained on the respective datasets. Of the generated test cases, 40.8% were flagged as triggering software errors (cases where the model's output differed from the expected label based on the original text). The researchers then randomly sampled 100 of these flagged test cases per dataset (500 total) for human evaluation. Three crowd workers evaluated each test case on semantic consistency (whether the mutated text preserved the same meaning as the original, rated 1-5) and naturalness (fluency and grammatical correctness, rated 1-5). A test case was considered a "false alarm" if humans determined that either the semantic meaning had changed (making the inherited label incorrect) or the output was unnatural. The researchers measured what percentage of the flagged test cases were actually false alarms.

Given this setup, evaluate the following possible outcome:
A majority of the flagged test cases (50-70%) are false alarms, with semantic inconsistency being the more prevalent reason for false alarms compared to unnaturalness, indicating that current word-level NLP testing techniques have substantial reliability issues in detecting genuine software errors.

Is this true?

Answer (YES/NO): NO